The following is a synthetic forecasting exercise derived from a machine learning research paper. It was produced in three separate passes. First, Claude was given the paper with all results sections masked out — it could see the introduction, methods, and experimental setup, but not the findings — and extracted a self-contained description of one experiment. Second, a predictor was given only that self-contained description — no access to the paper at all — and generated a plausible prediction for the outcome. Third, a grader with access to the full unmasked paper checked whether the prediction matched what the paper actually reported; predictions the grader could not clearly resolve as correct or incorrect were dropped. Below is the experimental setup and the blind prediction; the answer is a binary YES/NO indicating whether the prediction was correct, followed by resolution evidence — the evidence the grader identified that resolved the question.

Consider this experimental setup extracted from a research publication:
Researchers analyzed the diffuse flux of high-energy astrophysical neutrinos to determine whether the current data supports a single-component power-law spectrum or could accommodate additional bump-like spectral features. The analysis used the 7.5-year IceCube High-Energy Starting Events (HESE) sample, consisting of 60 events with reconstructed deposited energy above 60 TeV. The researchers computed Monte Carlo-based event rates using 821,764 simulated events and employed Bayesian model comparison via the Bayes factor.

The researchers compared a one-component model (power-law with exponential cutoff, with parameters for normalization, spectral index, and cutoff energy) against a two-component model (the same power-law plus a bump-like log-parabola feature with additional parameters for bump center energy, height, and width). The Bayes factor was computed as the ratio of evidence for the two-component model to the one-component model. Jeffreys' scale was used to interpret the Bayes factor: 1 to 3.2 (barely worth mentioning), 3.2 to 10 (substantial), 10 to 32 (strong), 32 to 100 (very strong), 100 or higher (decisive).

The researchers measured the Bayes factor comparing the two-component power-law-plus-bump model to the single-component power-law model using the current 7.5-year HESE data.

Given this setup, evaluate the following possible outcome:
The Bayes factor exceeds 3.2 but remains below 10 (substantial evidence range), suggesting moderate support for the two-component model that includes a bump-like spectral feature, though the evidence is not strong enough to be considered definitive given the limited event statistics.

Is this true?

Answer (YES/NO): NO